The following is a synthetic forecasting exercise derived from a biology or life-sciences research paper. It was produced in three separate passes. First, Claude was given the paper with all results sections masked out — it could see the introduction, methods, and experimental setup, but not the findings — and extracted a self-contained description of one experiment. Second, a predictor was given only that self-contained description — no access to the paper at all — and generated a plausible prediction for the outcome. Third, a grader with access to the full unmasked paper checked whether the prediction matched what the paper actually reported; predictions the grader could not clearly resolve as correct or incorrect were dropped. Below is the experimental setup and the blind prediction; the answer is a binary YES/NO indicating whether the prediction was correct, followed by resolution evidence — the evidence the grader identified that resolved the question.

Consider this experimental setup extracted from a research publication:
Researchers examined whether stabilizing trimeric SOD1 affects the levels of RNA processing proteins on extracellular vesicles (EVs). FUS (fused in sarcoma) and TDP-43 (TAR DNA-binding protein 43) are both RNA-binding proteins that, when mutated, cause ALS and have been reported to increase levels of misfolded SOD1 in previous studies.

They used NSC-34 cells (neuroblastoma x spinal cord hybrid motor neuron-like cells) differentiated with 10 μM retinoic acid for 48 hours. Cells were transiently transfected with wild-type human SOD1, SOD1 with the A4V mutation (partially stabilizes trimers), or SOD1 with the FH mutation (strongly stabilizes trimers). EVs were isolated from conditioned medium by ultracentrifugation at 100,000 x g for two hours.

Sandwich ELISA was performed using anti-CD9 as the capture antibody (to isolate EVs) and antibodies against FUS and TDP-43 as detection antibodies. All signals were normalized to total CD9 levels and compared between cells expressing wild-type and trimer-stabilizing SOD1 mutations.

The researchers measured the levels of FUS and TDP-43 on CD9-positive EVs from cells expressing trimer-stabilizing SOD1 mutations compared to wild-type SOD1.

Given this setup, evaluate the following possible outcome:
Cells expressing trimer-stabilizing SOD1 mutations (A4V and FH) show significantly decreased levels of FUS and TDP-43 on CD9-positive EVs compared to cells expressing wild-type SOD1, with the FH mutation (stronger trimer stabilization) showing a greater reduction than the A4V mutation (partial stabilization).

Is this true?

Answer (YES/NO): NO